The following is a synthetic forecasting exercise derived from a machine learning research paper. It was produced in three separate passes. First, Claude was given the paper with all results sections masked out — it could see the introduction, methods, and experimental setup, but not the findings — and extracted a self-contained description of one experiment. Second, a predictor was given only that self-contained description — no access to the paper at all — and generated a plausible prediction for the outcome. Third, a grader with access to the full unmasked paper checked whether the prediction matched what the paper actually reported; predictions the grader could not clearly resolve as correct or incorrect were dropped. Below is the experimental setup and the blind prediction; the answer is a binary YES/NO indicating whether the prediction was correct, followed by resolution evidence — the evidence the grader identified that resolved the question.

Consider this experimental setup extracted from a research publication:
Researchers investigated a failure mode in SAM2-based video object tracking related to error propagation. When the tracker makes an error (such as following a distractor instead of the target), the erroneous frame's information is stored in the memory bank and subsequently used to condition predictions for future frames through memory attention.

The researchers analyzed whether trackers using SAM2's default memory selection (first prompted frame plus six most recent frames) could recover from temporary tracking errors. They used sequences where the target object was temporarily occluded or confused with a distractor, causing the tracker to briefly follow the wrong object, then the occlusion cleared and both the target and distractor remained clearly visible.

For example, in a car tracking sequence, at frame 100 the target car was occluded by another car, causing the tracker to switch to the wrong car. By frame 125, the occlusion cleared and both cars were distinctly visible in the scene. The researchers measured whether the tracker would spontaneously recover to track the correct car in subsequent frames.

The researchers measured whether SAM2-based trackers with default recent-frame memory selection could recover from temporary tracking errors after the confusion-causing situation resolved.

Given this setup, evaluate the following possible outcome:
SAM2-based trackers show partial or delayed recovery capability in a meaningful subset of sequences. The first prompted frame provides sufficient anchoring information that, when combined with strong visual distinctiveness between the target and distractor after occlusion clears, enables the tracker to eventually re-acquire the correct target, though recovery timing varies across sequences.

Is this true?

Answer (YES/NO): NO